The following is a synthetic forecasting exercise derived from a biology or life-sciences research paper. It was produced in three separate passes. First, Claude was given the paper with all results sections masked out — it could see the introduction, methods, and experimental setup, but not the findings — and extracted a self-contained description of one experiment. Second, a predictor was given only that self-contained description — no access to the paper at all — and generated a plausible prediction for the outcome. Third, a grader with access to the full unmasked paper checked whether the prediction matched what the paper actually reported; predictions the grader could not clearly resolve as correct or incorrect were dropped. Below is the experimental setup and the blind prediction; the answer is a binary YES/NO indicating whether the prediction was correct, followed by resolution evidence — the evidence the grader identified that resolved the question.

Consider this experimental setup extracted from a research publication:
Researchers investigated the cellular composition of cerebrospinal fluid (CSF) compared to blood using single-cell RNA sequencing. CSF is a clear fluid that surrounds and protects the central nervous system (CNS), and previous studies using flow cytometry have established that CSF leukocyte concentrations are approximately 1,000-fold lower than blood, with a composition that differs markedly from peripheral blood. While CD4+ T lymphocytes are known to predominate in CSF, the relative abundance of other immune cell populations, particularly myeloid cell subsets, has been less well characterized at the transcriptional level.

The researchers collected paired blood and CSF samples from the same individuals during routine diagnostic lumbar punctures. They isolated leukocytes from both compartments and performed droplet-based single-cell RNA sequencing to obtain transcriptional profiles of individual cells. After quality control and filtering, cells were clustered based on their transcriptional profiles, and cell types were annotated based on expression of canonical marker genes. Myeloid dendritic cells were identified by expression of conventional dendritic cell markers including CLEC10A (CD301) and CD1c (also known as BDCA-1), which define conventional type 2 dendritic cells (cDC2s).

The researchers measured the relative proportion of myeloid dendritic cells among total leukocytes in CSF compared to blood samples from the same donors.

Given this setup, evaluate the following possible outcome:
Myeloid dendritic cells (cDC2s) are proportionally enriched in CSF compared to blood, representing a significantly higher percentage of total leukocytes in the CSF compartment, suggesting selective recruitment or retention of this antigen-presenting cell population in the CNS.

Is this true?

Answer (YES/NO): YES